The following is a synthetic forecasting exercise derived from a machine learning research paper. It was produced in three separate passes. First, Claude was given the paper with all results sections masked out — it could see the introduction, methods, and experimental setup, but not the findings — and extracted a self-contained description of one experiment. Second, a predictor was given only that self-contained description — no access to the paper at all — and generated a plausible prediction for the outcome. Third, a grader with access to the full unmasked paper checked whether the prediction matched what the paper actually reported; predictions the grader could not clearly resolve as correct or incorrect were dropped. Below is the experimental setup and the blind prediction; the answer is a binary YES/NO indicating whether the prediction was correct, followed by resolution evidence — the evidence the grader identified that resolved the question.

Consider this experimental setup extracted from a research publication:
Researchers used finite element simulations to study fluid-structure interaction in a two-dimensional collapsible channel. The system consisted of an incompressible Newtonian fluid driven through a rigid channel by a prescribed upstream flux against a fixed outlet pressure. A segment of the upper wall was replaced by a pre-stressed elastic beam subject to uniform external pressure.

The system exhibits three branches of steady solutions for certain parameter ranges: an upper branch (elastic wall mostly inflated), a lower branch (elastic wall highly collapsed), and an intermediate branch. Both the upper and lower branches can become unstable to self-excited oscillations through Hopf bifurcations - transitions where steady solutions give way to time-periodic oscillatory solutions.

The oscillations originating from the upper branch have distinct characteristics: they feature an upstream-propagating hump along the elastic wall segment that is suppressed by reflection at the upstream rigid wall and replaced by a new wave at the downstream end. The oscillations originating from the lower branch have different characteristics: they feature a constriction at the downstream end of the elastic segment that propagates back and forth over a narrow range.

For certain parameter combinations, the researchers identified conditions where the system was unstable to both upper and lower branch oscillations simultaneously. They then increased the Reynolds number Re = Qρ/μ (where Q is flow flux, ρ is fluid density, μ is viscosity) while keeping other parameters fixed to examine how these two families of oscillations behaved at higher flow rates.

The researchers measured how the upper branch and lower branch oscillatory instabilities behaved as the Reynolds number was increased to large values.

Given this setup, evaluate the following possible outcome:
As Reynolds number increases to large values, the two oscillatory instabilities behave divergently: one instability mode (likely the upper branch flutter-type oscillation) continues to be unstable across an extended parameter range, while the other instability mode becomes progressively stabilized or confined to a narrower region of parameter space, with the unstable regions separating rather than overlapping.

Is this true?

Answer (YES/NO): NO